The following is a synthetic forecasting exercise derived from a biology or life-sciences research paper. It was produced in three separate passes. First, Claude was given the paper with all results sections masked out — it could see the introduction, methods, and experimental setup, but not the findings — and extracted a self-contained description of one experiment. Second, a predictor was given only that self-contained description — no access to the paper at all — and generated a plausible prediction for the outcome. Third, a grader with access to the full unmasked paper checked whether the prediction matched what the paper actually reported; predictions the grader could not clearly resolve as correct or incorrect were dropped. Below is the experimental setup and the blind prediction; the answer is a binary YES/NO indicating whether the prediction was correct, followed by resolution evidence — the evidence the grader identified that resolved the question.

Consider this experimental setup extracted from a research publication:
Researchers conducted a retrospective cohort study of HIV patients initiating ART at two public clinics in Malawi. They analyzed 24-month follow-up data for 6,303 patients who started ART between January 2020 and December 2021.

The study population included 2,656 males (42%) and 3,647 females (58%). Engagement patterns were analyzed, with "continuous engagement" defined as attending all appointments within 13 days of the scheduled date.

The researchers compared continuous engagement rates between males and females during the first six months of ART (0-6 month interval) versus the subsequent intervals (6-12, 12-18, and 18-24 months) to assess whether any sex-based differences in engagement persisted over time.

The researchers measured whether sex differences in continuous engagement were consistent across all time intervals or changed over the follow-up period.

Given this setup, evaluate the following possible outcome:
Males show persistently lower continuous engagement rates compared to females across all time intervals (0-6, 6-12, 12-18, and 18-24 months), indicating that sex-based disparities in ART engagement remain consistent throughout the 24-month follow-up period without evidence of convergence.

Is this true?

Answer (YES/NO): NO